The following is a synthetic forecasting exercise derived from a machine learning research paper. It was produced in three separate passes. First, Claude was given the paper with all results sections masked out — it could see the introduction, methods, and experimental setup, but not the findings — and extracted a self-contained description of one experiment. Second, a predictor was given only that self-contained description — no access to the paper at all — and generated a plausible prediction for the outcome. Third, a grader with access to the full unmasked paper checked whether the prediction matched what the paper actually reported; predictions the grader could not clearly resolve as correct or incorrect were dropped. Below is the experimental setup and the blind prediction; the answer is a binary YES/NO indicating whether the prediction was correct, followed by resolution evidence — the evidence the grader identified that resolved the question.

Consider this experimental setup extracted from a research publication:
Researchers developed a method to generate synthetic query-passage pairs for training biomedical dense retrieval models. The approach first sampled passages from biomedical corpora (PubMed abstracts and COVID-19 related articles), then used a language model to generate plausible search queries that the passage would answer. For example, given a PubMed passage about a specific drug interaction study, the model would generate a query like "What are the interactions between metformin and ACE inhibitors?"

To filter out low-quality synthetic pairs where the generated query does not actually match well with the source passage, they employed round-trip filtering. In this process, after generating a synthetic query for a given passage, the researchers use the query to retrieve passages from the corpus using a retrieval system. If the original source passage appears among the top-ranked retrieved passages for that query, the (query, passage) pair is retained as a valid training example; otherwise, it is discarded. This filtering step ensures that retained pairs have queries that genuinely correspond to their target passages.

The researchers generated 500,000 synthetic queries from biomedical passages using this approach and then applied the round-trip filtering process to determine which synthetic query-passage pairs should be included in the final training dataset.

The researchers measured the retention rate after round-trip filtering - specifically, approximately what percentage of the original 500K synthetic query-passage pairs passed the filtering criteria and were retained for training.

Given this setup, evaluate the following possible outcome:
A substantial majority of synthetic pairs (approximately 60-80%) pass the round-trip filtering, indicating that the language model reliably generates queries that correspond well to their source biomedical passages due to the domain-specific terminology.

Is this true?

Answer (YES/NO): NO